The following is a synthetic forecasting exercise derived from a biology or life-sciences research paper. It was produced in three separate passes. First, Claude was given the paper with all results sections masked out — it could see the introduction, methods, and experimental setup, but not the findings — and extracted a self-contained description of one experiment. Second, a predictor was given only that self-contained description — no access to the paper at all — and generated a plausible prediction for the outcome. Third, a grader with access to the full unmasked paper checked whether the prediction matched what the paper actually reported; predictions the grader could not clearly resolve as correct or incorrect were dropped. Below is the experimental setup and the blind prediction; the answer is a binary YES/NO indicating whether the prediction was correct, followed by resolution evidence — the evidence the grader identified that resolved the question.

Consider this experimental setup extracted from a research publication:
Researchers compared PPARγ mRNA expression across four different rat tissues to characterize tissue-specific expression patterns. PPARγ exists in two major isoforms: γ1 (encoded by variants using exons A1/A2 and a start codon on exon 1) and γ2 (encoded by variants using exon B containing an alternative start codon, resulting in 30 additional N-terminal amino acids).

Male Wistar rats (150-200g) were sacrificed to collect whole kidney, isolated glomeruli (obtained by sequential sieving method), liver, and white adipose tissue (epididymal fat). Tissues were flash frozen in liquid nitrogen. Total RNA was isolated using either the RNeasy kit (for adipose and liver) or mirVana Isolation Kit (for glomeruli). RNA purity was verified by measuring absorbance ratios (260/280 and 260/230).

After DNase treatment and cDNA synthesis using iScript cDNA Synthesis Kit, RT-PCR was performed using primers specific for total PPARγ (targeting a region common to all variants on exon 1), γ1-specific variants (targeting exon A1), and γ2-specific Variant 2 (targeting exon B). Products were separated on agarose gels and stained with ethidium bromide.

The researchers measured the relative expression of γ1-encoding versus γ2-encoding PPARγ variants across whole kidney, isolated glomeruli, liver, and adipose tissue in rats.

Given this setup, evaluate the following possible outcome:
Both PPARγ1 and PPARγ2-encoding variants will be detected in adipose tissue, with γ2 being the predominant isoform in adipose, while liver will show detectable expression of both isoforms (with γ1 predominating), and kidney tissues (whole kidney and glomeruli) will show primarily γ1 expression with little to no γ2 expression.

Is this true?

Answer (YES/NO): NO